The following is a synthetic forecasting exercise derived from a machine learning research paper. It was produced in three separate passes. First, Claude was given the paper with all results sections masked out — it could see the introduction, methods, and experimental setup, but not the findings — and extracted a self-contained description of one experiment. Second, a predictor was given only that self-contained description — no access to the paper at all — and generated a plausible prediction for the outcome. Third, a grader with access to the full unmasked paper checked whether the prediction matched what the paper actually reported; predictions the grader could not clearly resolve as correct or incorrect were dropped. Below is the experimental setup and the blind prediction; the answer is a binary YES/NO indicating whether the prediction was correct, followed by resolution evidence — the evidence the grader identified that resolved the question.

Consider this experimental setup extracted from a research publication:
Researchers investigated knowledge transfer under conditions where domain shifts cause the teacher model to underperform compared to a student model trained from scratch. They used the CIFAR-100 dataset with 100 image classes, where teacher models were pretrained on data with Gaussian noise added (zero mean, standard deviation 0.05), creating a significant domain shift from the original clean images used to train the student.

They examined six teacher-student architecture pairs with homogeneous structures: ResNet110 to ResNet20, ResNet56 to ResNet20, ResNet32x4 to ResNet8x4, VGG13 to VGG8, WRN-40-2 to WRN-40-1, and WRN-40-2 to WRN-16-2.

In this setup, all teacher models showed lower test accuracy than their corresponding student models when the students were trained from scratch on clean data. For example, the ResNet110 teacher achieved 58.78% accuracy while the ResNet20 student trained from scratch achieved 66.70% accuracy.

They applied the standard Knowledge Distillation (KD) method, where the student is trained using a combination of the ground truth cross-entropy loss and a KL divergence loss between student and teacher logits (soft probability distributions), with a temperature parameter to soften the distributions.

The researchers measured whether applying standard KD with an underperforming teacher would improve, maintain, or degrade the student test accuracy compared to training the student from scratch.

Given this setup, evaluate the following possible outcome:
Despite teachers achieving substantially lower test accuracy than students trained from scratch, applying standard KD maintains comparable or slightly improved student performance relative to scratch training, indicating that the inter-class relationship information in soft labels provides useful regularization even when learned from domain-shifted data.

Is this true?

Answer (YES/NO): NO